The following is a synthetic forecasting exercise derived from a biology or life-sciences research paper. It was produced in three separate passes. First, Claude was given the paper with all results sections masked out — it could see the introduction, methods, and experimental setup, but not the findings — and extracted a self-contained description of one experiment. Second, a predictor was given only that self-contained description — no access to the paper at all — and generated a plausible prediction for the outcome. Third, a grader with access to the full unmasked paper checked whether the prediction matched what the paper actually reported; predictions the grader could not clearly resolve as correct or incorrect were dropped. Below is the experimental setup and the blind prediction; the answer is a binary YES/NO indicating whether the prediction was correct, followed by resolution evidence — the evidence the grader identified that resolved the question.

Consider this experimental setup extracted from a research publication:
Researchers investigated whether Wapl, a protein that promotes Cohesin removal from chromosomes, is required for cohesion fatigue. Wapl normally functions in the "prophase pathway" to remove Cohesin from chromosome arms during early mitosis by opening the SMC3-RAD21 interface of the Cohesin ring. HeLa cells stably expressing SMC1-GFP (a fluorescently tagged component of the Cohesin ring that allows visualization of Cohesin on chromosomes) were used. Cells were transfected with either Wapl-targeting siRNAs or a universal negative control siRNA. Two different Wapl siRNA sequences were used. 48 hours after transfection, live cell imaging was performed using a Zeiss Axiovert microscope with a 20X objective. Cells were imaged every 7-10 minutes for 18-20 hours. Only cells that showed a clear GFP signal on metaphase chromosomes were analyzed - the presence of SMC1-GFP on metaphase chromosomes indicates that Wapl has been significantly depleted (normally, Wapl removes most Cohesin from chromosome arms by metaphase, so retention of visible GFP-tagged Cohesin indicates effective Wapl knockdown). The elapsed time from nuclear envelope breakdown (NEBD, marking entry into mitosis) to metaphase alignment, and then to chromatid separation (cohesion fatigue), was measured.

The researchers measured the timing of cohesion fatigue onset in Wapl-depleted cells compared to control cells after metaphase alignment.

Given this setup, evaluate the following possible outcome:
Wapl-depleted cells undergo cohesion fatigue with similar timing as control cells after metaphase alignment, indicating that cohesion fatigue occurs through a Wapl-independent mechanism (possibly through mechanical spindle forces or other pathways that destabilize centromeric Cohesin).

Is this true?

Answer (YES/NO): NO